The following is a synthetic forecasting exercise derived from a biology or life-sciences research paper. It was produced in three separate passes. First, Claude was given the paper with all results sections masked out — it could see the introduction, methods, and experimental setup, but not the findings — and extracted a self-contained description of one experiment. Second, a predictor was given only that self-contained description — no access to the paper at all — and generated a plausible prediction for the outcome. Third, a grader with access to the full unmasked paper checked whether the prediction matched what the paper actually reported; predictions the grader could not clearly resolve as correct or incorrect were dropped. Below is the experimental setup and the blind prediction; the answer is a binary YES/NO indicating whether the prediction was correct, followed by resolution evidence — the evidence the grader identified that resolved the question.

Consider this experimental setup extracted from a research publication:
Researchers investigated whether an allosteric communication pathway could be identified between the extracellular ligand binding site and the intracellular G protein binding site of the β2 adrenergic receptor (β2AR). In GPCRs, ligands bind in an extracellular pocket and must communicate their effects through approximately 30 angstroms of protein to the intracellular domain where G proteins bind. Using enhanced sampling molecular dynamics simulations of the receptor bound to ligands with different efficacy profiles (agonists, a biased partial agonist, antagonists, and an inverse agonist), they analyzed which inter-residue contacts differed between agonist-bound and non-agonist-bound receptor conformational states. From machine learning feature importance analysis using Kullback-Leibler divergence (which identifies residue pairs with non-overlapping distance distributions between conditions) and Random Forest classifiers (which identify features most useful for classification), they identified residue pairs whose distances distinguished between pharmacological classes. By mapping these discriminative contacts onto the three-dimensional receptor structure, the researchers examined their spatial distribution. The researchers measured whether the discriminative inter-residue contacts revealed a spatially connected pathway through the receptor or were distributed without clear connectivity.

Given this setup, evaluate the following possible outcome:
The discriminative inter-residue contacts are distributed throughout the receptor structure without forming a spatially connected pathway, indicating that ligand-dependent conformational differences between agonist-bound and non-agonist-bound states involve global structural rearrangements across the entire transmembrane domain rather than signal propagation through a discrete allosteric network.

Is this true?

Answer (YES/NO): NO